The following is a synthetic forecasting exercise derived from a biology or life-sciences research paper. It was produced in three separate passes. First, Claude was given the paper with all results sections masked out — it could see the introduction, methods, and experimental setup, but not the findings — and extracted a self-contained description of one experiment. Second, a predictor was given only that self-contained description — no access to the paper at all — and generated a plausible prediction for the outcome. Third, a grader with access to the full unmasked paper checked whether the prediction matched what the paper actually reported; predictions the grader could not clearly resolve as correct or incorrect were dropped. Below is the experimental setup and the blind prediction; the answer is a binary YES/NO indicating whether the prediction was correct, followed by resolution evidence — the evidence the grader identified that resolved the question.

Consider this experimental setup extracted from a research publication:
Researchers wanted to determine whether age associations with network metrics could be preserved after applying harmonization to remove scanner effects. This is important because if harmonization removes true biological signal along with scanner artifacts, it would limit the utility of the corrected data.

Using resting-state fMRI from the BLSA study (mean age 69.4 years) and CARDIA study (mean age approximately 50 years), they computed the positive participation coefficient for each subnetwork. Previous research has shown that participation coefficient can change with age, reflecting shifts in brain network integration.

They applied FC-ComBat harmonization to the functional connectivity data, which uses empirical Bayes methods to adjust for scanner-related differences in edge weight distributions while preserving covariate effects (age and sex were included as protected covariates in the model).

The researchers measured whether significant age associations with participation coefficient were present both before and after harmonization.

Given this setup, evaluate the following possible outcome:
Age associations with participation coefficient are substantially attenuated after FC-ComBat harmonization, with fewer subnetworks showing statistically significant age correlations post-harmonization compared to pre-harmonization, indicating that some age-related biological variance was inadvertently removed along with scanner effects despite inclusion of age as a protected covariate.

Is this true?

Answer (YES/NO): NO